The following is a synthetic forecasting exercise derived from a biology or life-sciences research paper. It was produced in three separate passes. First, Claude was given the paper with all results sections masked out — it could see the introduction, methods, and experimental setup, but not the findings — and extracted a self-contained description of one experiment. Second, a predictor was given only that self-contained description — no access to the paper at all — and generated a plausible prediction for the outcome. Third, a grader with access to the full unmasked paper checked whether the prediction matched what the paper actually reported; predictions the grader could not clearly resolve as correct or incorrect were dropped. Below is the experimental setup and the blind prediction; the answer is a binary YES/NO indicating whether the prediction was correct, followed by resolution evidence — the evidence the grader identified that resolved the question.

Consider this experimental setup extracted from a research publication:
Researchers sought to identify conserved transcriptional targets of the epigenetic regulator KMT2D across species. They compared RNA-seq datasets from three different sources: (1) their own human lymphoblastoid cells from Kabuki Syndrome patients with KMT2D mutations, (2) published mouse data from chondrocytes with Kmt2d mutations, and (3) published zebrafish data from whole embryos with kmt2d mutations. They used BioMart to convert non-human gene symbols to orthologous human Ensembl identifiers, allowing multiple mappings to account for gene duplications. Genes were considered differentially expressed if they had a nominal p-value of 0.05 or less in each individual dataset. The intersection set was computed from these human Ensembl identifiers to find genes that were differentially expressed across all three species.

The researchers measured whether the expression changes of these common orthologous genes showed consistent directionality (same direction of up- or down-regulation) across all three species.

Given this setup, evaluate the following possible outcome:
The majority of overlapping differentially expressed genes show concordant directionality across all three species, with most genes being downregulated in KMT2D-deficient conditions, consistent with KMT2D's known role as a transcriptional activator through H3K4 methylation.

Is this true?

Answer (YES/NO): NO